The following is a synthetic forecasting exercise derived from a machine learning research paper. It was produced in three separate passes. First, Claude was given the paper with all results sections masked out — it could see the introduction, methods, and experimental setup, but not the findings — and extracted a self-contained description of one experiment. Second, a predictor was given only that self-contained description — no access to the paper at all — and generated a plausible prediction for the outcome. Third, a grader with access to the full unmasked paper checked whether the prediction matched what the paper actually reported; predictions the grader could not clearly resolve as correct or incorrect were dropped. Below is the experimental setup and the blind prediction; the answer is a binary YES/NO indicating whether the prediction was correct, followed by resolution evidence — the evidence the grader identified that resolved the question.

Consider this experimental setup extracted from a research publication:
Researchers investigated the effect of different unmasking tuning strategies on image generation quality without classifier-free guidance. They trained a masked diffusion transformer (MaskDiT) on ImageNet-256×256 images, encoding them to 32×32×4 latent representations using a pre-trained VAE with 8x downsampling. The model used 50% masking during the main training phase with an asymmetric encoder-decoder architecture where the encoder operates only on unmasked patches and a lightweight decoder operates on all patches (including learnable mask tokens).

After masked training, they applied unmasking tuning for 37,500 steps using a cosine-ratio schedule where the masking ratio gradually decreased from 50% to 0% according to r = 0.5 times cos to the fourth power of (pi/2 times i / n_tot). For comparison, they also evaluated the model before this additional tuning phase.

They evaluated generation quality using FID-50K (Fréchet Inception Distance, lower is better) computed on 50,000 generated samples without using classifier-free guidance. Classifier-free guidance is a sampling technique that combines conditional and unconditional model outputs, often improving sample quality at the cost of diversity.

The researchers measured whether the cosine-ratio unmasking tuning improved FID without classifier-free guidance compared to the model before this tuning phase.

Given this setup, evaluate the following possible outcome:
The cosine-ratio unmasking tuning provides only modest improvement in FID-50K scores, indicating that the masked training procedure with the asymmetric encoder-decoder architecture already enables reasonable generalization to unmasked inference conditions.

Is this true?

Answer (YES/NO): YES